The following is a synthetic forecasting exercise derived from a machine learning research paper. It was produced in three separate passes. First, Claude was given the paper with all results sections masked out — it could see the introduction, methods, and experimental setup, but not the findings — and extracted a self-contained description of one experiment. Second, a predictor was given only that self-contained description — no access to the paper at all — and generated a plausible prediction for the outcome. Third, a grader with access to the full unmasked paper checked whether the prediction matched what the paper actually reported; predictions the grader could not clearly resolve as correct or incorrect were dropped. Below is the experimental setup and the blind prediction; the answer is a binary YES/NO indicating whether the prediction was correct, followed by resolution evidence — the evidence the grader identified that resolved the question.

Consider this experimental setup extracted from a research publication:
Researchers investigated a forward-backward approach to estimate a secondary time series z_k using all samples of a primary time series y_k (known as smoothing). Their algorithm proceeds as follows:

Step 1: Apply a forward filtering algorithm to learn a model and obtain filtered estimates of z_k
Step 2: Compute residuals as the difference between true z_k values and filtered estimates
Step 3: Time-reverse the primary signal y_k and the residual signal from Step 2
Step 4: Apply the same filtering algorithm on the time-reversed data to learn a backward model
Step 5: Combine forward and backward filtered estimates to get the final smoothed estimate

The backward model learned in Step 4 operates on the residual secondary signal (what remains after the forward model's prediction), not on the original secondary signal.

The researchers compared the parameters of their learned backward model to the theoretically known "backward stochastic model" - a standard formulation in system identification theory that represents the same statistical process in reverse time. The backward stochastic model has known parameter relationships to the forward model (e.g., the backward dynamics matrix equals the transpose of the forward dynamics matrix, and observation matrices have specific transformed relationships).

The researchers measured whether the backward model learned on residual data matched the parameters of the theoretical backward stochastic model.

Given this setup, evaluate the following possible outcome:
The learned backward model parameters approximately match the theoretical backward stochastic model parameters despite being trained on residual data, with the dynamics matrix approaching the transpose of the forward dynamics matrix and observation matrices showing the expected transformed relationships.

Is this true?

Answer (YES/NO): NO